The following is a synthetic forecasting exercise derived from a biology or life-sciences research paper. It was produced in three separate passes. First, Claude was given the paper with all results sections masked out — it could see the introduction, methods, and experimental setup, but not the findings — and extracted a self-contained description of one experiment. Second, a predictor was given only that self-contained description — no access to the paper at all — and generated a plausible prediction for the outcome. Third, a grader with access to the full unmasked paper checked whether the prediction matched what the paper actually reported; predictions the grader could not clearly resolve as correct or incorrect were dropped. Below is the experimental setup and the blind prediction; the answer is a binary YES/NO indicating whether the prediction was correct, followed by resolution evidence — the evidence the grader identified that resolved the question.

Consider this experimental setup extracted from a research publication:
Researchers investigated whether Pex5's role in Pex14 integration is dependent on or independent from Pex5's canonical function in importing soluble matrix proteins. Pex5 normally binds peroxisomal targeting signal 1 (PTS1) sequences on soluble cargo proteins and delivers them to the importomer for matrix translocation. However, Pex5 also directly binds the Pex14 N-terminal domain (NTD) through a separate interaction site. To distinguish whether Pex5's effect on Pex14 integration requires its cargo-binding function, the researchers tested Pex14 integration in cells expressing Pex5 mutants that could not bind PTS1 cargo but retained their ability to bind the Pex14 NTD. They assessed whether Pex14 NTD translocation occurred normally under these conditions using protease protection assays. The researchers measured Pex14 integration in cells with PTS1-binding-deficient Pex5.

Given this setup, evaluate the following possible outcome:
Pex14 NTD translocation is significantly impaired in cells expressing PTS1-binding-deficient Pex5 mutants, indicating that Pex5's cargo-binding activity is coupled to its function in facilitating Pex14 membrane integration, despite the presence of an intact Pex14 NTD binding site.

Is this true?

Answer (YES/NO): NO